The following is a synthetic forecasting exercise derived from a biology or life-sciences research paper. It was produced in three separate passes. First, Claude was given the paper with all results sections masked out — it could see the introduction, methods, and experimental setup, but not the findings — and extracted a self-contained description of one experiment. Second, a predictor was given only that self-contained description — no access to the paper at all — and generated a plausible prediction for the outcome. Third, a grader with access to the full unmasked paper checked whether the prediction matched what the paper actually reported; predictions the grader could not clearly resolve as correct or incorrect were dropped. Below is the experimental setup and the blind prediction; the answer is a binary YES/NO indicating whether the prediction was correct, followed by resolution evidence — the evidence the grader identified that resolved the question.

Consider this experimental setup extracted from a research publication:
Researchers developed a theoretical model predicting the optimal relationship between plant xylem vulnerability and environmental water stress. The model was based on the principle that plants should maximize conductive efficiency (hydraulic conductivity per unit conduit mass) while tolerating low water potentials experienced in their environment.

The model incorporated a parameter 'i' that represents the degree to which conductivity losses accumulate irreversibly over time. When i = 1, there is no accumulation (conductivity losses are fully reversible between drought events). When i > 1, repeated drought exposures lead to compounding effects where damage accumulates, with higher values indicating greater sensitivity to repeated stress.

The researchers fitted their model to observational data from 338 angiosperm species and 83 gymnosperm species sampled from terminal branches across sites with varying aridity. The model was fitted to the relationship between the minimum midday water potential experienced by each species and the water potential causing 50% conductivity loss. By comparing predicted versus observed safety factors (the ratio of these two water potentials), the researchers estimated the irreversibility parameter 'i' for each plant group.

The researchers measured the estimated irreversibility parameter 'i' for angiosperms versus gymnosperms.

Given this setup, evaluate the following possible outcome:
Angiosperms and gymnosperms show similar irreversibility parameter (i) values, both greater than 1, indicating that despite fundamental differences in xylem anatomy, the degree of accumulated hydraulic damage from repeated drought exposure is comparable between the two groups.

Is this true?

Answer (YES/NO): NO